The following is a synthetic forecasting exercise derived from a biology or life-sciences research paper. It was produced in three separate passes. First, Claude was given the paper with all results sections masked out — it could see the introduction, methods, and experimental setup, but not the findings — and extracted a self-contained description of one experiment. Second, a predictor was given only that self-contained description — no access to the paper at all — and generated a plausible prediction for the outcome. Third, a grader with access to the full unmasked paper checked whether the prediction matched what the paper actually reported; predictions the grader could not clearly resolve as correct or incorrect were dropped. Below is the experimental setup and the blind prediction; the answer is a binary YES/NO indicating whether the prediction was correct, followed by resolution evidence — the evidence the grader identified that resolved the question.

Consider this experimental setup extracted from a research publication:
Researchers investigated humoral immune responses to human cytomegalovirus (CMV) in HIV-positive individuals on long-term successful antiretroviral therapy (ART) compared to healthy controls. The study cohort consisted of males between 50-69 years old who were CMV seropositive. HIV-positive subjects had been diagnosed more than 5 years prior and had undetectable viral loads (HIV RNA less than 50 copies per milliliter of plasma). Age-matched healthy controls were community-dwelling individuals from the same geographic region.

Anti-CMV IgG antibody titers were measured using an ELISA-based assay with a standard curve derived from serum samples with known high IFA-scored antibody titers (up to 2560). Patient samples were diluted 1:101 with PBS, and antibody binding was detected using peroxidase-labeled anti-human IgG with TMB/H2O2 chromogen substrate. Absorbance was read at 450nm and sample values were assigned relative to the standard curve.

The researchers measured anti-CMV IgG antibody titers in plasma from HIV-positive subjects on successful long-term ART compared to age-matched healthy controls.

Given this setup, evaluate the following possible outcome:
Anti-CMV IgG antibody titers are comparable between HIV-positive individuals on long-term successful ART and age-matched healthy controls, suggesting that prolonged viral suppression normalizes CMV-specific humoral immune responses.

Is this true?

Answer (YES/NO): NO